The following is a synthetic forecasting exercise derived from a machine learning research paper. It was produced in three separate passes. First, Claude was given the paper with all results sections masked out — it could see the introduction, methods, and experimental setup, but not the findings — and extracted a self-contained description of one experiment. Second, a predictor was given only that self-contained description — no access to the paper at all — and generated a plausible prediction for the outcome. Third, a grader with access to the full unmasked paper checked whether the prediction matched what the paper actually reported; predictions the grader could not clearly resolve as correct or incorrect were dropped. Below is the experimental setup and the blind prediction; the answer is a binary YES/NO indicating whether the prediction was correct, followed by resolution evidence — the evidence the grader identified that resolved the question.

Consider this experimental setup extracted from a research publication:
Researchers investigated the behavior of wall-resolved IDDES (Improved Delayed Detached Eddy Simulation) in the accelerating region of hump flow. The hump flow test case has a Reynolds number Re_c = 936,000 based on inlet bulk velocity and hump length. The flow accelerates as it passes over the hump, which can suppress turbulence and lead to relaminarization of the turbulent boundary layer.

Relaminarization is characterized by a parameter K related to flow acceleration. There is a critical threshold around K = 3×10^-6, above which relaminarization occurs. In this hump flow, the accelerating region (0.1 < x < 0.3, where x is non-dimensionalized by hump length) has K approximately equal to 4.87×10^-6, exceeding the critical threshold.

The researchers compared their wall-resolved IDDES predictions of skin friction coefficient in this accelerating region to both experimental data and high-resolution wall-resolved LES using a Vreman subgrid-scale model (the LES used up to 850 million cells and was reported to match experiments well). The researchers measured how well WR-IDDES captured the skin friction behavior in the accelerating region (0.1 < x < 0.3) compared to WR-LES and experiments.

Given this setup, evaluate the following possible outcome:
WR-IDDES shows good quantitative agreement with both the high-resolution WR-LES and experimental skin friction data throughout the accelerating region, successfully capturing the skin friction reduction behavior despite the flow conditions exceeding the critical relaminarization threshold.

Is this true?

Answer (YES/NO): NO